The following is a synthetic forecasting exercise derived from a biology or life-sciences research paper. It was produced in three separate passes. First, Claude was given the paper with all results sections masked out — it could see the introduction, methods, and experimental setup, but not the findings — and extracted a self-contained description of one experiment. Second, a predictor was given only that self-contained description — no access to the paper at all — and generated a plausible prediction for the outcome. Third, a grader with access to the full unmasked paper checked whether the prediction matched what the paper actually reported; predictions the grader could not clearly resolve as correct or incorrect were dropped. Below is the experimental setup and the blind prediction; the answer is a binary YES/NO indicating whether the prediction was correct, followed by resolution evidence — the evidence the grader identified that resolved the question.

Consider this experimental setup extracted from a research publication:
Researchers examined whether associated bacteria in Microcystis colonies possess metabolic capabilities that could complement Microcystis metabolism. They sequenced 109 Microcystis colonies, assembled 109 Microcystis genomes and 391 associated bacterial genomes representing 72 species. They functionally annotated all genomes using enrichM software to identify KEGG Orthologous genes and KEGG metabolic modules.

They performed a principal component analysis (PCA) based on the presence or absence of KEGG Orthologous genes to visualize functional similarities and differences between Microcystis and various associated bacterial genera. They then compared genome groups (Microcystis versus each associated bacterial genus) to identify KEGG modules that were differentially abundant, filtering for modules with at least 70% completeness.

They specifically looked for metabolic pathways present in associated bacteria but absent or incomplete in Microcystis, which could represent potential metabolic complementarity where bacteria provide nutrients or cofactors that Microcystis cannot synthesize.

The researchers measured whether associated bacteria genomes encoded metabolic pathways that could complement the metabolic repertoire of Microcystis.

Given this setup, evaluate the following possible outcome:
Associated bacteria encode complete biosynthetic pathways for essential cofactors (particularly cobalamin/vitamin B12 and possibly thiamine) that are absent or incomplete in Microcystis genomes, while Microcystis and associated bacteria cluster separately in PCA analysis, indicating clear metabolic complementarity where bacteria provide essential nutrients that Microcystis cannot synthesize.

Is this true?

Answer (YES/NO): YES